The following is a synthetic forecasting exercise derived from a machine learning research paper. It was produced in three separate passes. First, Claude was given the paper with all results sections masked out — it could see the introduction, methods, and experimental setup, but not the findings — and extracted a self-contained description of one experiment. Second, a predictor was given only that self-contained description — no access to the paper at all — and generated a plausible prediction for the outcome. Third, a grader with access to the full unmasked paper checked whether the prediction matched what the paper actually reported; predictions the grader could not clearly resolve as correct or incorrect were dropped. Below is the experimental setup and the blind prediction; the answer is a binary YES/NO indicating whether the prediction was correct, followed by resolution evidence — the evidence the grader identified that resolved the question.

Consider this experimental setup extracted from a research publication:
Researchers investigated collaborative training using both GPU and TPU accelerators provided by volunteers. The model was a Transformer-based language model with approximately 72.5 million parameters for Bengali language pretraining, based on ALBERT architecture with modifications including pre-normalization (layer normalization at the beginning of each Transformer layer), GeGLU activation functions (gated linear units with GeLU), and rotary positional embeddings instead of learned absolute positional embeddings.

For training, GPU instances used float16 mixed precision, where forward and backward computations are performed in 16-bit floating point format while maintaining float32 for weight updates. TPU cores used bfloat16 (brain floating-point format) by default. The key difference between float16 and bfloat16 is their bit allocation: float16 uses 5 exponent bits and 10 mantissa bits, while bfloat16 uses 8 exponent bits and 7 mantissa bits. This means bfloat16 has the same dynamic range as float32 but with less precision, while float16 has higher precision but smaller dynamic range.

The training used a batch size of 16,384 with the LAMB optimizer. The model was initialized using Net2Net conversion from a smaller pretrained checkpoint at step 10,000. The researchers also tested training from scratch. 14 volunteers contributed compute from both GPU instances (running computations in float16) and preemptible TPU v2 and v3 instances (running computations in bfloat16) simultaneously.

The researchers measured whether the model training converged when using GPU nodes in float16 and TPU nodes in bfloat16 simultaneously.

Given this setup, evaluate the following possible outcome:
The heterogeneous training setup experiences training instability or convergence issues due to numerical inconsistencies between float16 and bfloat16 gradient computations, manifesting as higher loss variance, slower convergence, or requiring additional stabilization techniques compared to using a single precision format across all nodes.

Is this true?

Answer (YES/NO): YES